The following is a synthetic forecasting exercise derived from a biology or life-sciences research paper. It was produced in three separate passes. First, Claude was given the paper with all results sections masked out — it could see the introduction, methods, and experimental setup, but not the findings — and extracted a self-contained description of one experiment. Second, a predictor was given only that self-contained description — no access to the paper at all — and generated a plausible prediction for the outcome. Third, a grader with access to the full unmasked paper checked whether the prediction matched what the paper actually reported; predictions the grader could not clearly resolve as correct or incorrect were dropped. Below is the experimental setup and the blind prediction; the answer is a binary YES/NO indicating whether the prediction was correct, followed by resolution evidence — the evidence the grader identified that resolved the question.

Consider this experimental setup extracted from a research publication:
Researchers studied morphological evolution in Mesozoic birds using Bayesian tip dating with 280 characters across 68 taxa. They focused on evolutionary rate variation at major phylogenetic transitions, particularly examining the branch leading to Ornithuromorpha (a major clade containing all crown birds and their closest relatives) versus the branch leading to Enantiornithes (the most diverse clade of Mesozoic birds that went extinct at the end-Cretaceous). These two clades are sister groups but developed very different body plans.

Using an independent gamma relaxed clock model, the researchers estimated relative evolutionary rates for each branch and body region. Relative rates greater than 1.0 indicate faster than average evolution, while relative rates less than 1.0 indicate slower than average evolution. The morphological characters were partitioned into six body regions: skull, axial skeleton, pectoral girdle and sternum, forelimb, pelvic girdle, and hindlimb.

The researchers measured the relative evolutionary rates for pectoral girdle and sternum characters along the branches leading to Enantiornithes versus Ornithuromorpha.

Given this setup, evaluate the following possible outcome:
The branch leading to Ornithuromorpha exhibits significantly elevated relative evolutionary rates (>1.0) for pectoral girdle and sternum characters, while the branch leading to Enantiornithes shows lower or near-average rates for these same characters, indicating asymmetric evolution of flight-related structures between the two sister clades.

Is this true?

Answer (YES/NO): NO